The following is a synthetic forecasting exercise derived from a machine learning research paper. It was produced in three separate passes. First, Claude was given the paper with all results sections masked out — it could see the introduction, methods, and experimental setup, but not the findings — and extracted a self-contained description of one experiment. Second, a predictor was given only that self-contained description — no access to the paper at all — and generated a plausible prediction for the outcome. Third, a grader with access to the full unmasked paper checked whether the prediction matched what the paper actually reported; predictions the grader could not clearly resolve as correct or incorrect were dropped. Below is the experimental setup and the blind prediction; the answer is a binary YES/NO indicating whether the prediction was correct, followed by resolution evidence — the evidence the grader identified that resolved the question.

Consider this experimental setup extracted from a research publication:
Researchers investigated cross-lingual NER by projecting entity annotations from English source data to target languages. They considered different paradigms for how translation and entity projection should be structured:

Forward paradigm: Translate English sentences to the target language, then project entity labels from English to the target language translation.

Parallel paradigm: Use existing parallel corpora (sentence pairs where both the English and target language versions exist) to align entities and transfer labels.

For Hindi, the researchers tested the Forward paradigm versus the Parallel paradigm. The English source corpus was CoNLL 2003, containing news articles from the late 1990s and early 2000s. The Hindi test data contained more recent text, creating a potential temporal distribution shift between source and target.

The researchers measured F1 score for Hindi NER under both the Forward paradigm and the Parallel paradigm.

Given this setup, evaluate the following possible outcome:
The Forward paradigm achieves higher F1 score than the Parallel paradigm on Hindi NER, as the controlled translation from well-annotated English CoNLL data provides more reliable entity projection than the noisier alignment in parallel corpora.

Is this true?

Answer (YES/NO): NO